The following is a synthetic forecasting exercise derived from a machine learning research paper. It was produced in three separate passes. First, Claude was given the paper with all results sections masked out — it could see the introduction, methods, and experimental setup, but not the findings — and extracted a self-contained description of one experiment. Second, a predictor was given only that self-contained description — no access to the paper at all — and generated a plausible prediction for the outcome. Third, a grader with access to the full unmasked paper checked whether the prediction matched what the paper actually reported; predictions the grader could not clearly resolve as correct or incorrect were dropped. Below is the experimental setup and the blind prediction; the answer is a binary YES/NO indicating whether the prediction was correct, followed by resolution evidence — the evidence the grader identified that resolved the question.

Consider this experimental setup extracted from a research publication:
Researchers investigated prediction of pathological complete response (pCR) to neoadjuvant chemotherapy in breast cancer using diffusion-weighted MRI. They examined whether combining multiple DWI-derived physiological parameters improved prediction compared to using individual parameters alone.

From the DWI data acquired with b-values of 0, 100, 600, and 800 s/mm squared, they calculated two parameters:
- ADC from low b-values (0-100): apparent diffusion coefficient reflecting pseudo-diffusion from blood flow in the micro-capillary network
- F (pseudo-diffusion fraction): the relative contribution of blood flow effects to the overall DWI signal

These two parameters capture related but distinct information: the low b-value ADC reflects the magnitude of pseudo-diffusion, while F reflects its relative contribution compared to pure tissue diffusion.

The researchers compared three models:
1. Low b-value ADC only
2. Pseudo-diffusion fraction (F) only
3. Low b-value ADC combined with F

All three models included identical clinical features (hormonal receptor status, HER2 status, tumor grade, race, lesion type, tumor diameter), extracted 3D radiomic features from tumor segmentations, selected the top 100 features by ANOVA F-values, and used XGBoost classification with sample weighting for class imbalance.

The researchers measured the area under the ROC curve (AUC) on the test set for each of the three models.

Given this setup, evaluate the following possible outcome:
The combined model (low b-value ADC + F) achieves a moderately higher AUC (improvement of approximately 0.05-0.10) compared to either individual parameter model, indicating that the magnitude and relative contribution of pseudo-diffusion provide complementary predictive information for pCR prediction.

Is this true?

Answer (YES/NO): NO